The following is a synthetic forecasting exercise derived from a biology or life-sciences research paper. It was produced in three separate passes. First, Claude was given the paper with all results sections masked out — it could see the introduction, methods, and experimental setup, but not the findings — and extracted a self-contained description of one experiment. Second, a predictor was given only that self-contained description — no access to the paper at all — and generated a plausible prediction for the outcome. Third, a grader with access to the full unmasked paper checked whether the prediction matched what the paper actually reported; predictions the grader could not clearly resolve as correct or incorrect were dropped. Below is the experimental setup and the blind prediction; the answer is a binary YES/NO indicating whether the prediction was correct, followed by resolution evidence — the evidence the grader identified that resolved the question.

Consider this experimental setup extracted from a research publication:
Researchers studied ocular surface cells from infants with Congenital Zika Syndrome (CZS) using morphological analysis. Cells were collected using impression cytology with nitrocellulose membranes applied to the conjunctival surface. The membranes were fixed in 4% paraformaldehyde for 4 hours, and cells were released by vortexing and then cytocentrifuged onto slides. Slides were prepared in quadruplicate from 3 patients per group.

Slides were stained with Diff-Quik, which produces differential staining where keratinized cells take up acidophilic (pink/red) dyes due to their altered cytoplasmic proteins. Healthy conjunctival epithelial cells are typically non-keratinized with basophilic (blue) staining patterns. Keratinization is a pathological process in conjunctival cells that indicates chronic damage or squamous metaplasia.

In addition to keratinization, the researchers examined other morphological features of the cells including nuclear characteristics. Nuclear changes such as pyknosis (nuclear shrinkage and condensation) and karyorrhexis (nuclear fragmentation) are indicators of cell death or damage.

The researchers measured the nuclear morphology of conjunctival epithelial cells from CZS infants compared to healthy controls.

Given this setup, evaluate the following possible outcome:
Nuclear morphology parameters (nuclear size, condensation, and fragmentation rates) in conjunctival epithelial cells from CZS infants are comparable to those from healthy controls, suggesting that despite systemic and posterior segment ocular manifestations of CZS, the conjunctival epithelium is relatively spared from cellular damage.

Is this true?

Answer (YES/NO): NO